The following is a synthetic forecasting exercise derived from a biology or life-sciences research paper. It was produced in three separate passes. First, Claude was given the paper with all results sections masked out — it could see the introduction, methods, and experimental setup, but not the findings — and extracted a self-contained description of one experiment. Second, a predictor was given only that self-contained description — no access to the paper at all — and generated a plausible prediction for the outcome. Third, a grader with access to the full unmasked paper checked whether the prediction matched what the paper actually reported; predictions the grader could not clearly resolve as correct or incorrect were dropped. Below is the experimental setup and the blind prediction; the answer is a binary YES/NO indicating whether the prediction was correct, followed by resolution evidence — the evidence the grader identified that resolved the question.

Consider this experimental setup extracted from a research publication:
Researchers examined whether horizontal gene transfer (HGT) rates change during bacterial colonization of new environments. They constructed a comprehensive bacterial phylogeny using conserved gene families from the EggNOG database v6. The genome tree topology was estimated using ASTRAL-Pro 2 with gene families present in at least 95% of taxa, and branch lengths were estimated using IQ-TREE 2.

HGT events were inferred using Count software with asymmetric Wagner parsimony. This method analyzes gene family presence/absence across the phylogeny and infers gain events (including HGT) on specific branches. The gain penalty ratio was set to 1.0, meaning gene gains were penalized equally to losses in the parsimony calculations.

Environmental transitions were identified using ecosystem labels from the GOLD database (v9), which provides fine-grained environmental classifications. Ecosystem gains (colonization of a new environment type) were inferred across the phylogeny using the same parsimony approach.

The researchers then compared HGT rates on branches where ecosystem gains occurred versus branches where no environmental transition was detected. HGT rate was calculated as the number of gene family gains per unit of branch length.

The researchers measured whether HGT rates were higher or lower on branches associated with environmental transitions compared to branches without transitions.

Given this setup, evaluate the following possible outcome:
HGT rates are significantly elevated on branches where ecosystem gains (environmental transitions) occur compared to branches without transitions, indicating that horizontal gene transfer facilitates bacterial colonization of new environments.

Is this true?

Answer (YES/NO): NO